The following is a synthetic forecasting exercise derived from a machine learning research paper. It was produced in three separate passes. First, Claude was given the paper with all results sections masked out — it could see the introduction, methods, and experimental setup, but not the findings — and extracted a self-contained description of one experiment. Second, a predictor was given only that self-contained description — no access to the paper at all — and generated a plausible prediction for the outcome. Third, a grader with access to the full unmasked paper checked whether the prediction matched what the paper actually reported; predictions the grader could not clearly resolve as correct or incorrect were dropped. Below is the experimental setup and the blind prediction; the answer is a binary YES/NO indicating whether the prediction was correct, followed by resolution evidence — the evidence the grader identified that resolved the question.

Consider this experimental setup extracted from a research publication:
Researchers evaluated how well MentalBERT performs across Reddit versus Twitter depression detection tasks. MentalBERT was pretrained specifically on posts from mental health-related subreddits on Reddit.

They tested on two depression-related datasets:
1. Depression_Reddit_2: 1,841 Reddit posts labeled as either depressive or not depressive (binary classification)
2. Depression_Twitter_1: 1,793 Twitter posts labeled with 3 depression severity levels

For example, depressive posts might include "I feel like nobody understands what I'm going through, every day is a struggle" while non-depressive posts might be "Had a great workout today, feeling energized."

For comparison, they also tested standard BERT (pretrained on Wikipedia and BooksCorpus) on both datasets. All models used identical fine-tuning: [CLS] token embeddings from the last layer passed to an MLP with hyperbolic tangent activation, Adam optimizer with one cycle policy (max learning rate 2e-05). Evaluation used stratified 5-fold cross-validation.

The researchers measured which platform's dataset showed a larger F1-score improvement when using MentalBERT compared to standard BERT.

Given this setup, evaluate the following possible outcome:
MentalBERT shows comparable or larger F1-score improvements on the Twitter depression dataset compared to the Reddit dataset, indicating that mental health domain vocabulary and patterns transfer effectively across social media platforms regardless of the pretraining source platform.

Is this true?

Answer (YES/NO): YES